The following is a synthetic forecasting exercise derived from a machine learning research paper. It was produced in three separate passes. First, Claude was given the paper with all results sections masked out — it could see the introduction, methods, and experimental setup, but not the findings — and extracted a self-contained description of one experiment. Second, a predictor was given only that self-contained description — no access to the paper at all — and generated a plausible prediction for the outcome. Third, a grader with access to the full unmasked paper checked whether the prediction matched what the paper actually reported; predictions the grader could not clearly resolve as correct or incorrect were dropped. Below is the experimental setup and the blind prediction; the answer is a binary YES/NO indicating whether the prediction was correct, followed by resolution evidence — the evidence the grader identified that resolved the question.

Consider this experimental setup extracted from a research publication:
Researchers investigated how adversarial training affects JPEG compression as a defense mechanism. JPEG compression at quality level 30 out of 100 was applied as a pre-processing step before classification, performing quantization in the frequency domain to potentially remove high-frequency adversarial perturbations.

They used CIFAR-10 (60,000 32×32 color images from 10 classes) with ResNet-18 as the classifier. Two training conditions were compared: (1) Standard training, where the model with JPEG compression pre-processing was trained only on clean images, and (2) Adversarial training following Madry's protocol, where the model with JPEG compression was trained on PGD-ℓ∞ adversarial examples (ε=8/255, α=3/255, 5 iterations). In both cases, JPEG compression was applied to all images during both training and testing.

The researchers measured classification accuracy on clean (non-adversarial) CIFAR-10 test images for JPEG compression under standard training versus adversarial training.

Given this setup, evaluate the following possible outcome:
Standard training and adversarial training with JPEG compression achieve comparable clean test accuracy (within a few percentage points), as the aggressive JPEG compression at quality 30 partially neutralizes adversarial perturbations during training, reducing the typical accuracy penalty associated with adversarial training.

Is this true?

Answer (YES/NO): NO